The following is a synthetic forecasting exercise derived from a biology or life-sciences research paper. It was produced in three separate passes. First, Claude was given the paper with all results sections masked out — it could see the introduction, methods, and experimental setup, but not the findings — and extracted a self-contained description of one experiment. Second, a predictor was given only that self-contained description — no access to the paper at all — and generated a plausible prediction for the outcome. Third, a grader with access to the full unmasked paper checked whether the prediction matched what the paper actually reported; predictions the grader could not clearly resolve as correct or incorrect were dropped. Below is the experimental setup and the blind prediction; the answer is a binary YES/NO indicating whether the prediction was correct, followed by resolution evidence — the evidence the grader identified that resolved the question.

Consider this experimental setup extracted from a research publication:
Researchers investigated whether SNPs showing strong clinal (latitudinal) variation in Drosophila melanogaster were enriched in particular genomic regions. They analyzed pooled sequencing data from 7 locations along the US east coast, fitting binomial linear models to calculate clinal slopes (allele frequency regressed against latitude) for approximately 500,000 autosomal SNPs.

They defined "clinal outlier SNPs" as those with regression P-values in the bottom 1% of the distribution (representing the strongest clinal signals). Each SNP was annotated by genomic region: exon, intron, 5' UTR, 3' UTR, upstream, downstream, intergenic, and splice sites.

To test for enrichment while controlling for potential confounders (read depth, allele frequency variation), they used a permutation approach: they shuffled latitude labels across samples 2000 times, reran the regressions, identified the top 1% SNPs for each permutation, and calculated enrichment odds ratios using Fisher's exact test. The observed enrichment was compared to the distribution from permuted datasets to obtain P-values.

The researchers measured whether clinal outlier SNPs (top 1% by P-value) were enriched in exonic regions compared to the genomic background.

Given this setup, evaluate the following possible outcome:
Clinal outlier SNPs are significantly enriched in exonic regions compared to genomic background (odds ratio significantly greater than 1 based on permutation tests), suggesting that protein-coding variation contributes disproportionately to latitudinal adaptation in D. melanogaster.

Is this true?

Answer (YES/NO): YES